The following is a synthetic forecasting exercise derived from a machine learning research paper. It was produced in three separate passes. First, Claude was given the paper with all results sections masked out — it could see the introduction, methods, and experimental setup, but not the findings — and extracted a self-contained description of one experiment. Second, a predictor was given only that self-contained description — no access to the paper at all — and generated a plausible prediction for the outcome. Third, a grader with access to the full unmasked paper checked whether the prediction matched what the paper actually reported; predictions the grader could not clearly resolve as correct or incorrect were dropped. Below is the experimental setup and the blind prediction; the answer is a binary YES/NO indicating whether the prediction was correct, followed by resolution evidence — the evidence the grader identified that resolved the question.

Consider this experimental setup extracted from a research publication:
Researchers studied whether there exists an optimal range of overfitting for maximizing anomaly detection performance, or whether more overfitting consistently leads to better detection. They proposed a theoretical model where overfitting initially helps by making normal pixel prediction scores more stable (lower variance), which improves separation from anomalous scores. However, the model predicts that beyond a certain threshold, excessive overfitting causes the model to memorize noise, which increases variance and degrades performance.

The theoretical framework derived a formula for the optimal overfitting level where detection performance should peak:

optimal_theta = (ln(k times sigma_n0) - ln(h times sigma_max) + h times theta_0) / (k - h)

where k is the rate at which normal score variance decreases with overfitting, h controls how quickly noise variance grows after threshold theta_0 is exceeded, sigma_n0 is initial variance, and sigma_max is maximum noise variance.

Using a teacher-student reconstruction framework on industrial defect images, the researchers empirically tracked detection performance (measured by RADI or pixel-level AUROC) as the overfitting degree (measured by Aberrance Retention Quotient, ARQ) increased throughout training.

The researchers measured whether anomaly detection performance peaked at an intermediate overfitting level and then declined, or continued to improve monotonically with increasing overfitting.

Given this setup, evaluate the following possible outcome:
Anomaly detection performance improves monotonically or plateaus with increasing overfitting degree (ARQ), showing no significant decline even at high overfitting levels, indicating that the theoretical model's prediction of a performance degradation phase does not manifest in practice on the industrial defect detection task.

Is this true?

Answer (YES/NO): NO